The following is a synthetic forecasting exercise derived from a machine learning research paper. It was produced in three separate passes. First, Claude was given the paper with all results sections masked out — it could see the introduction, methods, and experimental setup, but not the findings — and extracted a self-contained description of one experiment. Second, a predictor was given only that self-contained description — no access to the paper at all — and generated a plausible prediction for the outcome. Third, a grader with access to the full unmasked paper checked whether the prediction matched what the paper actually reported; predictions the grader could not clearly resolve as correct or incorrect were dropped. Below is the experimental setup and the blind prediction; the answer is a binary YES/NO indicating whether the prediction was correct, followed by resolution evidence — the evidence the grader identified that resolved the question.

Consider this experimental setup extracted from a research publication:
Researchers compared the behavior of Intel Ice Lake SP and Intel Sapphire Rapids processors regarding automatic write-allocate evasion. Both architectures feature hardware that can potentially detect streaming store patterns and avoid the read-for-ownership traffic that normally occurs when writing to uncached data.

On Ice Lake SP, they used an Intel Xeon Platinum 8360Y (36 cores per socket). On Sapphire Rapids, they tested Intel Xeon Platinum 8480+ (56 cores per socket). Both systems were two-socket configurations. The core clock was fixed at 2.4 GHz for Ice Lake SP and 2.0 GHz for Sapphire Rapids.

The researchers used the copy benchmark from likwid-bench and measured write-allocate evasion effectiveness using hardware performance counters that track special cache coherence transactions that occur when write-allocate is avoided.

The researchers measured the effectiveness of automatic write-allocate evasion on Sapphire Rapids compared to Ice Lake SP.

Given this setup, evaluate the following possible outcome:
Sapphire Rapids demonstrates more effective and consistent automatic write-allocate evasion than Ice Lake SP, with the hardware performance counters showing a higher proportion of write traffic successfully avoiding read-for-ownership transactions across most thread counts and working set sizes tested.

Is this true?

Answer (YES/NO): NO